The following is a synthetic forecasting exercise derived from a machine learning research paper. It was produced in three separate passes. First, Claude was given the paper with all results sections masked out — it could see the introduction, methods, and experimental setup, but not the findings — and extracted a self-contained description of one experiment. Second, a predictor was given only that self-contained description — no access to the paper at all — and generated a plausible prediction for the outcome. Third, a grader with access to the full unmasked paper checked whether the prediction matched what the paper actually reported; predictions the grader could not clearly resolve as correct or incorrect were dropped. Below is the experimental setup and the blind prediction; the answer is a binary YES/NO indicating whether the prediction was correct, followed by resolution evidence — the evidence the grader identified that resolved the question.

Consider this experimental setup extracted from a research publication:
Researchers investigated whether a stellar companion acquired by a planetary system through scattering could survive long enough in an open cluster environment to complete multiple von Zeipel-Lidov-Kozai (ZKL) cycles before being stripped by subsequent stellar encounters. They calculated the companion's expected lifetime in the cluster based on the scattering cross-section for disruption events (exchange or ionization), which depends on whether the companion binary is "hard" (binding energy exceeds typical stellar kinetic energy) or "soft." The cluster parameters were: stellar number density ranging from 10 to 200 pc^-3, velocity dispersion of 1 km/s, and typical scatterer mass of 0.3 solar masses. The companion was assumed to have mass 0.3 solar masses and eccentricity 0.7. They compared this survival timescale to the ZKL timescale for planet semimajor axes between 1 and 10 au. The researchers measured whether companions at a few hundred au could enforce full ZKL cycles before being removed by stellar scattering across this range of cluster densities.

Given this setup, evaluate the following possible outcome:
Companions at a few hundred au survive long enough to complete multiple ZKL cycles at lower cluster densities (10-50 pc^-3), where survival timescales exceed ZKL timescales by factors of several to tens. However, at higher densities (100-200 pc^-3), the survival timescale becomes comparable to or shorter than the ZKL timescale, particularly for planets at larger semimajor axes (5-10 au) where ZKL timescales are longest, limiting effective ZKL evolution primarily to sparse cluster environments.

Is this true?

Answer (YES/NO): NO